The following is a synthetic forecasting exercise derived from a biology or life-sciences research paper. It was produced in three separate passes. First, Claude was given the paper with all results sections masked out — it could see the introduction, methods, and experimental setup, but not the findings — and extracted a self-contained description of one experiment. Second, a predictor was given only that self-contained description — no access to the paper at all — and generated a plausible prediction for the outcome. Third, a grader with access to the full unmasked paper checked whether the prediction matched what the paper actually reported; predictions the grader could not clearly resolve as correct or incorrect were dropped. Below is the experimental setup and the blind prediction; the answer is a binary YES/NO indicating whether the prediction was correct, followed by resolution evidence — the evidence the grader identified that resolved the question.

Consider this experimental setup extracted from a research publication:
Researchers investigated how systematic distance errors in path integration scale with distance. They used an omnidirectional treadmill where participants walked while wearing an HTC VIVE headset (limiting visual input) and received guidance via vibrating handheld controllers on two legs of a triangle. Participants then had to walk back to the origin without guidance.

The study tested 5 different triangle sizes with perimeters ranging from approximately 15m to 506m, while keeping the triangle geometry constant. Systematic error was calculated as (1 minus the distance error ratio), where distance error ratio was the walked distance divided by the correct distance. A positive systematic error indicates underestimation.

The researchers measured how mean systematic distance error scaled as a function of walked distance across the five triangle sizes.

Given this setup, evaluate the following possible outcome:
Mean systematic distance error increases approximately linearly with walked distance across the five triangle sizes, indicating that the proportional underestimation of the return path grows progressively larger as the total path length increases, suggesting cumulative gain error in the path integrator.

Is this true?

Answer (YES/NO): NO